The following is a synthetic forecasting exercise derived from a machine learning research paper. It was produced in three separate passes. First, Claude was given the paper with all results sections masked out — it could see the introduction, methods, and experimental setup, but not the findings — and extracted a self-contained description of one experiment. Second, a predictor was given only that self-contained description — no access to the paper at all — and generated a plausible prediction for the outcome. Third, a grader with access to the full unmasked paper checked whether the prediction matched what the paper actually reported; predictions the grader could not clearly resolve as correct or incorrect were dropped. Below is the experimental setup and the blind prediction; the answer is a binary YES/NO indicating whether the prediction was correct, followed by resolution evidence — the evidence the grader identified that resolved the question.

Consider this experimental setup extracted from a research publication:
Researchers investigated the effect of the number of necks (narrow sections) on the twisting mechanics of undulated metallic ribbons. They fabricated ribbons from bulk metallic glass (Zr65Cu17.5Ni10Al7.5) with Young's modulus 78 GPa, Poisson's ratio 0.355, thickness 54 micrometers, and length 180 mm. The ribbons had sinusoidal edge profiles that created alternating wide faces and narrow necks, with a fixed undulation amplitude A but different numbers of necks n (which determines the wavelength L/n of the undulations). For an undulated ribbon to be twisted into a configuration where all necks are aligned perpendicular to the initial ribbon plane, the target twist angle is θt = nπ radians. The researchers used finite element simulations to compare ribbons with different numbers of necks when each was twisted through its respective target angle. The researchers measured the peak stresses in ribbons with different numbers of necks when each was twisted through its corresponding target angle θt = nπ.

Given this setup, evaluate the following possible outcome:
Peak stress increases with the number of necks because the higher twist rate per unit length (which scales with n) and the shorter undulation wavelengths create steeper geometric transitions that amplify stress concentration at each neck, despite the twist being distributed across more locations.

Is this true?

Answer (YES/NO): YES